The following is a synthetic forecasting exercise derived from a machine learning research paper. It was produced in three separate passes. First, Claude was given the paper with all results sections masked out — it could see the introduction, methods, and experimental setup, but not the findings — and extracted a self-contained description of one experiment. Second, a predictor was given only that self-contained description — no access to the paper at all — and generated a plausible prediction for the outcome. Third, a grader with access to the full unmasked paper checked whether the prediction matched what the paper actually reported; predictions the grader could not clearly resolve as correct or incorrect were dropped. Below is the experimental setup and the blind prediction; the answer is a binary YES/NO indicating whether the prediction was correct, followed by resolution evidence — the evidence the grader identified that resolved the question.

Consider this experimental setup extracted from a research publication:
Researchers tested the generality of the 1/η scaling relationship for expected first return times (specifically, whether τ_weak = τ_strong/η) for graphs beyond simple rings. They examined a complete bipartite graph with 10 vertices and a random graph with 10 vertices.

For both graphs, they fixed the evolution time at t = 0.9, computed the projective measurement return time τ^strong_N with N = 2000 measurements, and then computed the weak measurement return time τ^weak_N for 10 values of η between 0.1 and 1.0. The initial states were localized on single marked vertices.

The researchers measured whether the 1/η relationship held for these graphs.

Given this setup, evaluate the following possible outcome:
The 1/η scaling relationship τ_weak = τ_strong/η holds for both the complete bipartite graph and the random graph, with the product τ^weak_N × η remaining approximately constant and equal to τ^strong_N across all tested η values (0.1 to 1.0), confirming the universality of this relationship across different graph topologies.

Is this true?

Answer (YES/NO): YES